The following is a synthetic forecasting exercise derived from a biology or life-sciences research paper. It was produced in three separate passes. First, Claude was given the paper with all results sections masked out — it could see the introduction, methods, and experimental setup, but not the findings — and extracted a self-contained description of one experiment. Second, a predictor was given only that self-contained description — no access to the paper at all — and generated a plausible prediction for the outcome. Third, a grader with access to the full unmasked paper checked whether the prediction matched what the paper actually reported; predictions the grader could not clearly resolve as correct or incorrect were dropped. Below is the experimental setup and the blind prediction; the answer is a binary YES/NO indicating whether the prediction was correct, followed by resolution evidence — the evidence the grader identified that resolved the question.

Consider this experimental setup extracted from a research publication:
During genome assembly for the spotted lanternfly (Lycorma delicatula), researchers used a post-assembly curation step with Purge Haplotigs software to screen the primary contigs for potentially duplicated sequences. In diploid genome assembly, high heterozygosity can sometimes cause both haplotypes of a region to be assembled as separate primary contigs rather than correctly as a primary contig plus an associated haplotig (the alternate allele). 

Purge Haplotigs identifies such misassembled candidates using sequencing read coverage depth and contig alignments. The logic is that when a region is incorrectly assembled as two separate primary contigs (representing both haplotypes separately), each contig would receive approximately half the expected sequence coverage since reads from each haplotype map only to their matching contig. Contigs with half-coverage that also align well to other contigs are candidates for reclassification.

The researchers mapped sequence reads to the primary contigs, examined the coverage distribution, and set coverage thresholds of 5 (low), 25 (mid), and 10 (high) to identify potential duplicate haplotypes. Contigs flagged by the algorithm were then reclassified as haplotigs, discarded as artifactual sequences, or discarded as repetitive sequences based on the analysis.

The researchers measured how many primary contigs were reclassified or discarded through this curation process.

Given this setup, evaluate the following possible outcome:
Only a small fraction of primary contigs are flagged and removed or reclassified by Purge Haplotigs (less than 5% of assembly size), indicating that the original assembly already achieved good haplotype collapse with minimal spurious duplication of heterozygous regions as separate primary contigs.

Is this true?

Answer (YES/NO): NO